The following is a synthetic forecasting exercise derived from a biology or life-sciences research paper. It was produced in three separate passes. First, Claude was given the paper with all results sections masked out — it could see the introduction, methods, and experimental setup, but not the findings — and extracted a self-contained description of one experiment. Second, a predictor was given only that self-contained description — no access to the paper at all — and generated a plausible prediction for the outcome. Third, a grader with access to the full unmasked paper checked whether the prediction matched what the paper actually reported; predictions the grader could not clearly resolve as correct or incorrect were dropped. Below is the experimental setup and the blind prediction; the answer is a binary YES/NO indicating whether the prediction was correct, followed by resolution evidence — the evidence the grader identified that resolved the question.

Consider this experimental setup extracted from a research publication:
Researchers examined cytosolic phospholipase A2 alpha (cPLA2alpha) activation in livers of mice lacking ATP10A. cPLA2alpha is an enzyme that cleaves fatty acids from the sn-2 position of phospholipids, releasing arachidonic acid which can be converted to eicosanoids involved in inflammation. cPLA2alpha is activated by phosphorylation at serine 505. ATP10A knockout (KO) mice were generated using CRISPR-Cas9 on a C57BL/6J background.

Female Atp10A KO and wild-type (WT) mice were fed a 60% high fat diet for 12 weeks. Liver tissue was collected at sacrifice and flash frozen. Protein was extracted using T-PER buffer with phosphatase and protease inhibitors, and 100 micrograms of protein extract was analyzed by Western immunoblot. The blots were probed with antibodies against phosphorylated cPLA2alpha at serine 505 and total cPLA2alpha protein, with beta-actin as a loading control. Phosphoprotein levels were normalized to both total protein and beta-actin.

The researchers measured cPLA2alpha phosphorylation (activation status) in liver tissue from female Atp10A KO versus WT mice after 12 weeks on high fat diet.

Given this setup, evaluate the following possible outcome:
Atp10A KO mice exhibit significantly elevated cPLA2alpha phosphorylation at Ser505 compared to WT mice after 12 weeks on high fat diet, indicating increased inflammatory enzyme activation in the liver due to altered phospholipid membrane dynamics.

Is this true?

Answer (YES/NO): NO